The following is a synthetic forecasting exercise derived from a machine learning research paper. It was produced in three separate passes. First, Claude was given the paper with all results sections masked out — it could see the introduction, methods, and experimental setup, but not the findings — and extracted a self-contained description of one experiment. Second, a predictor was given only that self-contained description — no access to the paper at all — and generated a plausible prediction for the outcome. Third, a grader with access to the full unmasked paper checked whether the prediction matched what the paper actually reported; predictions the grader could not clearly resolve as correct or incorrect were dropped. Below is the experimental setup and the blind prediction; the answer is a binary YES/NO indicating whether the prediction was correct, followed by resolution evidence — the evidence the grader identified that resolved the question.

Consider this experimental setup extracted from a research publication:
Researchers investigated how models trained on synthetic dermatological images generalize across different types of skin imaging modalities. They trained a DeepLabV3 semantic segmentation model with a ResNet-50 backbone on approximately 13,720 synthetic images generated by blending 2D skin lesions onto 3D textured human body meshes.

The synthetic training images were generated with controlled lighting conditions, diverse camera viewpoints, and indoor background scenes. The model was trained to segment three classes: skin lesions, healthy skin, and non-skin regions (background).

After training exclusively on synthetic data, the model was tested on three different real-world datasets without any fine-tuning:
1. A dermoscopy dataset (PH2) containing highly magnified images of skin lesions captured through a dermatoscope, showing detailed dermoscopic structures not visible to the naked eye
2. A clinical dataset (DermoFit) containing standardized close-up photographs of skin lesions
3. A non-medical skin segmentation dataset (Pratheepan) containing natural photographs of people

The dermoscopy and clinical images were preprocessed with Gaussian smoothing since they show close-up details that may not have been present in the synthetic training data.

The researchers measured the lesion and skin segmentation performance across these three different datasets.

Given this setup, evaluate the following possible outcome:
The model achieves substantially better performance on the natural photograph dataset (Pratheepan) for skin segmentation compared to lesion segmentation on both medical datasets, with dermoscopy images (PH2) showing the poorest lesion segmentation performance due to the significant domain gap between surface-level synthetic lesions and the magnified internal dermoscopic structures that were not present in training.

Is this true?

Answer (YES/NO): NO